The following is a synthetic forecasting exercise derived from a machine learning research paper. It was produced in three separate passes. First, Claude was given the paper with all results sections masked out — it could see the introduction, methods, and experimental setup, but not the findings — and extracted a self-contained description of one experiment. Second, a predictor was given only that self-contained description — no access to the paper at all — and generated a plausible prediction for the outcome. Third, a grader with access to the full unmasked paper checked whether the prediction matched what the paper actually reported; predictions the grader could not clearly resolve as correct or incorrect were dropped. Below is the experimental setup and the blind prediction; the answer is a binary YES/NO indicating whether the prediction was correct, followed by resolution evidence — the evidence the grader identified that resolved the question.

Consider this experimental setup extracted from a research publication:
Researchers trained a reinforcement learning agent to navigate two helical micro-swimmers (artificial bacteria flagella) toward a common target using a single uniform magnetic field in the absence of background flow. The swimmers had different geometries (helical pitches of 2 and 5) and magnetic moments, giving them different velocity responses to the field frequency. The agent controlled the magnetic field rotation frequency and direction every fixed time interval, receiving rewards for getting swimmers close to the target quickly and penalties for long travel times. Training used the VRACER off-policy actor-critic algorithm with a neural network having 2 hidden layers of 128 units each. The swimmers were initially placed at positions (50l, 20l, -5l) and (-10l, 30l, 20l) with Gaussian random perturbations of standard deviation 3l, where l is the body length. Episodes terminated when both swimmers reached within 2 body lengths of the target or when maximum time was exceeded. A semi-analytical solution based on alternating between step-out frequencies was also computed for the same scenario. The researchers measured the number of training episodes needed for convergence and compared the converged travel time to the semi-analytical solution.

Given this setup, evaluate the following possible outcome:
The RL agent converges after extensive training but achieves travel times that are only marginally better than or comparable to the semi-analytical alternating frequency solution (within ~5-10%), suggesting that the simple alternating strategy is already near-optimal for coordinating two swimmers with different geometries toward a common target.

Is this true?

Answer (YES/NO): NO